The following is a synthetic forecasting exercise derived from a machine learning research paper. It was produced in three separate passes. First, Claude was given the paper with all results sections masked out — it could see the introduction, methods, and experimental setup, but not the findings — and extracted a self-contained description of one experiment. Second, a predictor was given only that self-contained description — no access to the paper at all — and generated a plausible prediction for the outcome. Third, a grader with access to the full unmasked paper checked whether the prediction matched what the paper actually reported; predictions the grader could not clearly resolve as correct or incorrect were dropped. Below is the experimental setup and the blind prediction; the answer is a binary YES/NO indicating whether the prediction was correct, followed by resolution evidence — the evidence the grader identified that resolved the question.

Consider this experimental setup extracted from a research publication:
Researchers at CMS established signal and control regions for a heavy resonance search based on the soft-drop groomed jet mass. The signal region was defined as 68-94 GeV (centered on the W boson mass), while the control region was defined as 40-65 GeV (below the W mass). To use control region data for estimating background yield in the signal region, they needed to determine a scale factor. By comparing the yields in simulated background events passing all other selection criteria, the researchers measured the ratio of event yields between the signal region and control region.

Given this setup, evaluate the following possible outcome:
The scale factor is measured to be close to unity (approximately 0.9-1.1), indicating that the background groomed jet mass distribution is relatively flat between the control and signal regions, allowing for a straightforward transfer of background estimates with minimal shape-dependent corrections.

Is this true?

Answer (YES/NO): NO